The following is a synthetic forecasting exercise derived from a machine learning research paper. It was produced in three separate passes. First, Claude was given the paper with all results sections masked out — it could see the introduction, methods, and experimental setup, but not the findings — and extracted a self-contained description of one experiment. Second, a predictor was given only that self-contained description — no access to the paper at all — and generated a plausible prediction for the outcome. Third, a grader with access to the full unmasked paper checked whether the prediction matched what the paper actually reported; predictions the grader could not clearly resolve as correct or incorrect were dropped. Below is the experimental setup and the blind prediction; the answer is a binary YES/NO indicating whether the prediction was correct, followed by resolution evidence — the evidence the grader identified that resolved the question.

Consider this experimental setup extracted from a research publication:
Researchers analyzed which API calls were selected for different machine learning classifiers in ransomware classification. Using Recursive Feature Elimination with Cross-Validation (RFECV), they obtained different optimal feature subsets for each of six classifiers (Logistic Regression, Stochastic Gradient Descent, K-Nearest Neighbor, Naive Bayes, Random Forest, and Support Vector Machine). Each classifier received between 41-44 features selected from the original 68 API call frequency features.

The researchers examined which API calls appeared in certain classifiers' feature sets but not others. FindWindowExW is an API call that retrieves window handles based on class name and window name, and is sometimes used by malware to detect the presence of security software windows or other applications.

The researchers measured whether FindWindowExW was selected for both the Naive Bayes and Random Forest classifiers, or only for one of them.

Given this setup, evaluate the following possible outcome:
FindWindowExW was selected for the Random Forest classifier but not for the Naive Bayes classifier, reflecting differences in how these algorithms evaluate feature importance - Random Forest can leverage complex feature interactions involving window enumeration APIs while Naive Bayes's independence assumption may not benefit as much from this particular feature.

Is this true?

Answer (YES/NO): NO